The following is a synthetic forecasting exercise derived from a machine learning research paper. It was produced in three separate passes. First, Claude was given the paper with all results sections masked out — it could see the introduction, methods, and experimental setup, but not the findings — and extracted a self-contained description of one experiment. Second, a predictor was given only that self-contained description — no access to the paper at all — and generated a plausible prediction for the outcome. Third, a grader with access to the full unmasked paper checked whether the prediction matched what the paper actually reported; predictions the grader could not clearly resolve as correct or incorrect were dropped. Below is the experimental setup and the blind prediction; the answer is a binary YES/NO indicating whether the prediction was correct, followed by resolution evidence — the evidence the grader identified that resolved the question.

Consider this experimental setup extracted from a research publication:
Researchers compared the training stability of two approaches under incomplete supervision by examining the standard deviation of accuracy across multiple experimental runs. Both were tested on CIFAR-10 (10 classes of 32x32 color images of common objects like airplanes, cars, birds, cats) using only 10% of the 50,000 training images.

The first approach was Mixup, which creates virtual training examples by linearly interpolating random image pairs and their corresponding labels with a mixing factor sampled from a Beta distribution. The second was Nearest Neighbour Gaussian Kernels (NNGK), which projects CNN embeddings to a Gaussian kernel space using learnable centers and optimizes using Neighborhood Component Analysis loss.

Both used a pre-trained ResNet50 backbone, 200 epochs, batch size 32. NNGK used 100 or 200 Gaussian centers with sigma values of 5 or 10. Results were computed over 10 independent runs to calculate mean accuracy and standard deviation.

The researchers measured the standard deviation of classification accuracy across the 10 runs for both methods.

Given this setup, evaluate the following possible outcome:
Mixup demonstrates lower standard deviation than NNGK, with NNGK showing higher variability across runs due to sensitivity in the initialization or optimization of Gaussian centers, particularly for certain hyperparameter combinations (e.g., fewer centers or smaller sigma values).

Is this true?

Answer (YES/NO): NO